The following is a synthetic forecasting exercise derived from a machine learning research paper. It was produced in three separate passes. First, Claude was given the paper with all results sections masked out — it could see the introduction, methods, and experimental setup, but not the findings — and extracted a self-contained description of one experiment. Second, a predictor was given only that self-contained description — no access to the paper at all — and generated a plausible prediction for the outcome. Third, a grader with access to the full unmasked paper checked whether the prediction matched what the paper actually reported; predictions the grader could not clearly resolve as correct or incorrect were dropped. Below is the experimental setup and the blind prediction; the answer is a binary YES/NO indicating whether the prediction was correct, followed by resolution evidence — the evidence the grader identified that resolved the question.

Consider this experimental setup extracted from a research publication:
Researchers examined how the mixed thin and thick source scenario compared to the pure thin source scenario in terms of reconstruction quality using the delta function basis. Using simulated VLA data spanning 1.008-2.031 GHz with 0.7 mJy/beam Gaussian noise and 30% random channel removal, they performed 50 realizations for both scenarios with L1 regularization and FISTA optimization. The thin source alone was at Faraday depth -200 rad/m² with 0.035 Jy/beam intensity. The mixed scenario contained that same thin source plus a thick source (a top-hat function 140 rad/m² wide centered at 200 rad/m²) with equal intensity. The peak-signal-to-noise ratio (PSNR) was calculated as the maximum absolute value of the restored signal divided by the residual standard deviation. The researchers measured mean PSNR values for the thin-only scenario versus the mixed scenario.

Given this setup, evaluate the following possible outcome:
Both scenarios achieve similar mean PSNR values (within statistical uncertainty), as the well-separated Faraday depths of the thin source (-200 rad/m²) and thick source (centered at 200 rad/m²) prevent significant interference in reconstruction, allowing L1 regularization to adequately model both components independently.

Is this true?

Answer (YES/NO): YES